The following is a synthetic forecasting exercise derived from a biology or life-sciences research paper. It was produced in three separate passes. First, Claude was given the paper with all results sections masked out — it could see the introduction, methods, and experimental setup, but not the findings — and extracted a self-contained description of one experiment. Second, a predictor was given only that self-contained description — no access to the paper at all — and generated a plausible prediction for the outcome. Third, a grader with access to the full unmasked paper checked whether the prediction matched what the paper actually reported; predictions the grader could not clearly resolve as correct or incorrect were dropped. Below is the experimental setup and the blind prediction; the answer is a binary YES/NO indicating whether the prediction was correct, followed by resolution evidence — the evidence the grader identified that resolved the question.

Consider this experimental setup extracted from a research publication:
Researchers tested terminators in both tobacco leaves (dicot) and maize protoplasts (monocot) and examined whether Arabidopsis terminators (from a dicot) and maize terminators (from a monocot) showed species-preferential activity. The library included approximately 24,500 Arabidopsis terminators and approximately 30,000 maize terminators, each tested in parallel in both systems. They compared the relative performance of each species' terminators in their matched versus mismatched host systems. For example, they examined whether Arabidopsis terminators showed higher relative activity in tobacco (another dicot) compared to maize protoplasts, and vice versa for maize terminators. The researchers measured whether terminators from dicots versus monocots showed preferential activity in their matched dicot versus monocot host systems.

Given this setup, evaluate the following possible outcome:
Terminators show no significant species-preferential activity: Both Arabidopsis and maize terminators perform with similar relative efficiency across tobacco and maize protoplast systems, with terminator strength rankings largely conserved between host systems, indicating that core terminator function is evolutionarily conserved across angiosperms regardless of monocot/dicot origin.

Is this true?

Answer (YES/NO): NO